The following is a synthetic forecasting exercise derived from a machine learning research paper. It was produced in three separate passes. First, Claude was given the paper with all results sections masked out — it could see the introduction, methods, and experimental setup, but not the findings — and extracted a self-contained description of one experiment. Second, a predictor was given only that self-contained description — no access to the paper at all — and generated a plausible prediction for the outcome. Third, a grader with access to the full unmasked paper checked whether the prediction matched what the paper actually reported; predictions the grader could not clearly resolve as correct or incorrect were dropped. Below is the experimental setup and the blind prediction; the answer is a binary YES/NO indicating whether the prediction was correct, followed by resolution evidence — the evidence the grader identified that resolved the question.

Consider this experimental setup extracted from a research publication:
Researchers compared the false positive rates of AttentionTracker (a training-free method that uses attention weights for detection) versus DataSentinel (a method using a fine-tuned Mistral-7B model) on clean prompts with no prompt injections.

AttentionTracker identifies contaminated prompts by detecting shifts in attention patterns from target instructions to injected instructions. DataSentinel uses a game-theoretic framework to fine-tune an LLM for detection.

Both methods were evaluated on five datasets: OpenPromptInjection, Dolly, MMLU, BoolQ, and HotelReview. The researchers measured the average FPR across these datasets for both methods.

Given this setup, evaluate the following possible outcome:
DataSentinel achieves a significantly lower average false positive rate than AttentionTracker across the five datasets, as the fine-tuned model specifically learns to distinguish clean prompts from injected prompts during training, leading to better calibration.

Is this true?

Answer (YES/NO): NO